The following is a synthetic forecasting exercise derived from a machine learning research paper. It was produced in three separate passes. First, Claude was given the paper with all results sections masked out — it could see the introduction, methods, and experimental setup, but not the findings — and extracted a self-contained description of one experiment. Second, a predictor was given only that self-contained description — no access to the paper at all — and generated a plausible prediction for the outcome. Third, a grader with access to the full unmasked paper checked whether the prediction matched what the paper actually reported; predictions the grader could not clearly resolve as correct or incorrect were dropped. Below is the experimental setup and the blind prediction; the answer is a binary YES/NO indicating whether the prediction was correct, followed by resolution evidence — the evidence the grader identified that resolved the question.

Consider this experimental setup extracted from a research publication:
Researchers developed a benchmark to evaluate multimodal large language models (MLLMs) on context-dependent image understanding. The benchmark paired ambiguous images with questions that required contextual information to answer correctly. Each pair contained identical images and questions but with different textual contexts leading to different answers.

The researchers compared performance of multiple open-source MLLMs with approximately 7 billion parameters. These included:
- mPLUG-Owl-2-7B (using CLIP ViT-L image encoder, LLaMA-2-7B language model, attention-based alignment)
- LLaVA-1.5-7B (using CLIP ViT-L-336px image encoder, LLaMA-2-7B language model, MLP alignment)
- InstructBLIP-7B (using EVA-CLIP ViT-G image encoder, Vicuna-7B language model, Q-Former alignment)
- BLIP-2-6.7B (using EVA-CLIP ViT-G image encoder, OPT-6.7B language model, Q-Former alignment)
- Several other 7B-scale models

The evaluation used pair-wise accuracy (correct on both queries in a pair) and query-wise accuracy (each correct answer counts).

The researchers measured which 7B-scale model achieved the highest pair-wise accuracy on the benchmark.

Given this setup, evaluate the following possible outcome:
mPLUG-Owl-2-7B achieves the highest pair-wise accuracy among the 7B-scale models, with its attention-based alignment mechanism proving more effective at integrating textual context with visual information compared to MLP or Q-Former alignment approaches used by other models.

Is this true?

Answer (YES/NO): YES